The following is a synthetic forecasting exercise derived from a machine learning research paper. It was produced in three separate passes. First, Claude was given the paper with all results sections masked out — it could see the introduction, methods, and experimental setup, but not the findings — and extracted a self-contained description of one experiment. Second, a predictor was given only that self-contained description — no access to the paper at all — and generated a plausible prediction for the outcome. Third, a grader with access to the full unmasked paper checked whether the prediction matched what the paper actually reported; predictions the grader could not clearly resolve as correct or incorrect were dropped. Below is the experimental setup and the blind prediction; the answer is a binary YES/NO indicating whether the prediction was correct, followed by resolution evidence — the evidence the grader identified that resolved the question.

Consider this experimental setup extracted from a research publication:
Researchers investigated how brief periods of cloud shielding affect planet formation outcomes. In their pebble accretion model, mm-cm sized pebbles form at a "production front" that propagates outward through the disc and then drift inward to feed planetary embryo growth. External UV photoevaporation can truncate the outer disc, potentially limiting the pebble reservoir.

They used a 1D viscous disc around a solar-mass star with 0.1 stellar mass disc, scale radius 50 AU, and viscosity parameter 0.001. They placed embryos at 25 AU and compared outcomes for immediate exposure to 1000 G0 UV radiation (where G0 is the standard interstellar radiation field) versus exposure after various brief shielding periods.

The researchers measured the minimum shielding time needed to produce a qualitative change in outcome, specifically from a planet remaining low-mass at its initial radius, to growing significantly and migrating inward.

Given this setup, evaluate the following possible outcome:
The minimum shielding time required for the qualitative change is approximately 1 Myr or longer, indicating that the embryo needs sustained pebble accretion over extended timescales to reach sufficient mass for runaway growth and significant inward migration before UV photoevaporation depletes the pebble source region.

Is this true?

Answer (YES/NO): YES